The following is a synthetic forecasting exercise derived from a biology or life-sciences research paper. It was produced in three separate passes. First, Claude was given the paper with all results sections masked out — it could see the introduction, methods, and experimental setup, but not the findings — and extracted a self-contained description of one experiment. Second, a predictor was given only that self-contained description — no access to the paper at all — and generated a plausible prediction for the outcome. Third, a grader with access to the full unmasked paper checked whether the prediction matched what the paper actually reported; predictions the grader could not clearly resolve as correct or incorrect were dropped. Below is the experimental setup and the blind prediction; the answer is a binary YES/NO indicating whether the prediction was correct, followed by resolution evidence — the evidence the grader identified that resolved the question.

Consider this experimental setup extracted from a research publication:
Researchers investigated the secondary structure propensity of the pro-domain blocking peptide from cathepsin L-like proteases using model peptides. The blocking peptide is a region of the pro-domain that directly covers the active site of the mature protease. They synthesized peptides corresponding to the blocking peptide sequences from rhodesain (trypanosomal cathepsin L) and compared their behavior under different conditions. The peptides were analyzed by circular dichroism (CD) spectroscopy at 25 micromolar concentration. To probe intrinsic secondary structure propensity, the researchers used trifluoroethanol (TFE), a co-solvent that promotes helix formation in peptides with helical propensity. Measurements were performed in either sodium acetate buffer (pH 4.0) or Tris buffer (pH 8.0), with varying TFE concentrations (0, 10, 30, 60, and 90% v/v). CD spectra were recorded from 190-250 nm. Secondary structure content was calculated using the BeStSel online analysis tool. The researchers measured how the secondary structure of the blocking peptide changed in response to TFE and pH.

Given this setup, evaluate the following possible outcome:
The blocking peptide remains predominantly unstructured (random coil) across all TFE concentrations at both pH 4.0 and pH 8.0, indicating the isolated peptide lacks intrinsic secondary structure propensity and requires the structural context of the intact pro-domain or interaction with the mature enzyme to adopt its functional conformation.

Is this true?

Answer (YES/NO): NO